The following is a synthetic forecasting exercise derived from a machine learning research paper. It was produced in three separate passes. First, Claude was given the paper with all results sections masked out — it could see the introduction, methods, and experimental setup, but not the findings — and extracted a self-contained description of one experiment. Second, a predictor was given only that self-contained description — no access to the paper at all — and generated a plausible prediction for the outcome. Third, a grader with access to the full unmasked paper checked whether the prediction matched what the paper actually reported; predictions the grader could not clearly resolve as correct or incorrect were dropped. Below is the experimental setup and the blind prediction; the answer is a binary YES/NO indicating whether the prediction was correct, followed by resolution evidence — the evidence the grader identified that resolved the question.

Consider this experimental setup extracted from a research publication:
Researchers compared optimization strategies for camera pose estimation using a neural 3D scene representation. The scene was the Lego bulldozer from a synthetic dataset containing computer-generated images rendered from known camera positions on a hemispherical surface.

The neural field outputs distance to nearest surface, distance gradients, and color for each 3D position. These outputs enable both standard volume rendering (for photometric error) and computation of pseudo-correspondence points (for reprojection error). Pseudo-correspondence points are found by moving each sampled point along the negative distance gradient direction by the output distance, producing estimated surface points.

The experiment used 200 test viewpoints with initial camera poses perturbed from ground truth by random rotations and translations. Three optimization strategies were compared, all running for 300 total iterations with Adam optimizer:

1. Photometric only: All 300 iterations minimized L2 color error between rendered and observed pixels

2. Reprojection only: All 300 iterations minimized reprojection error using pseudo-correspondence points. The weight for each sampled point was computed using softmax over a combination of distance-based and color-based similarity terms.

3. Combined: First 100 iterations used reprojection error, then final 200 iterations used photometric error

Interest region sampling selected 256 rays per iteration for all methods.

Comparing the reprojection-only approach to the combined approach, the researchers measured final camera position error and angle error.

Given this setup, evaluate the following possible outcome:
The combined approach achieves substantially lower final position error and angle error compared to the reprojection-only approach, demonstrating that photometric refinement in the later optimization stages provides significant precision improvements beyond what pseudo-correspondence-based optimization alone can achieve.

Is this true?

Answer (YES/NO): YES